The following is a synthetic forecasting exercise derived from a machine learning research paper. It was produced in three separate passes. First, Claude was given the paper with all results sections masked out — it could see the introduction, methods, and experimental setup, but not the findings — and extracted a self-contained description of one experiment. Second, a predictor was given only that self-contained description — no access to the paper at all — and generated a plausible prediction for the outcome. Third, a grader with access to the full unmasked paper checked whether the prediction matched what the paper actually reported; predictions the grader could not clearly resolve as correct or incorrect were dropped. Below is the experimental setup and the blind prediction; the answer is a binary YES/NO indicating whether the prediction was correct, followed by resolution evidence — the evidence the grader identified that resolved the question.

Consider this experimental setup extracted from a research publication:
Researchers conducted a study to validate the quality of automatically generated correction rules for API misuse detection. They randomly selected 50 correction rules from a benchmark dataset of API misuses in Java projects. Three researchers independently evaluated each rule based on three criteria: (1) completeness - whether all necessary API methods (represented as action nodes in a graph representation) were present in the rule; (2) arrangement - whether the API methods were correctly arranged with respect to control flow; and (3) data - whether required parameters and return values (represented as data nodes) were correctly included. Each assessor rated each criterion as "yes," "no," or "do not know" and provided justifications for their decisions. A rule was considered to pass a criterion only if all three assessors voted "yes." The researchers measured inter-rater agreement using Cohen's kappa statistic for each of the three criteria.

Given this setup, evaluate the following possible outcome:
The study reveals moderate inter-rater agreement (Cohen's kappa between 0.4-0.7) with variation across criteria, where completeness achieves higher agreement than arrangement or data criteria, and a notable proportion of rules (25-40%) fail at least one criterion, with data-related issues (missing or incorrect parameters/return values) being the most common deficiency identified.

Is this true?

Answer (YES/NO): NO